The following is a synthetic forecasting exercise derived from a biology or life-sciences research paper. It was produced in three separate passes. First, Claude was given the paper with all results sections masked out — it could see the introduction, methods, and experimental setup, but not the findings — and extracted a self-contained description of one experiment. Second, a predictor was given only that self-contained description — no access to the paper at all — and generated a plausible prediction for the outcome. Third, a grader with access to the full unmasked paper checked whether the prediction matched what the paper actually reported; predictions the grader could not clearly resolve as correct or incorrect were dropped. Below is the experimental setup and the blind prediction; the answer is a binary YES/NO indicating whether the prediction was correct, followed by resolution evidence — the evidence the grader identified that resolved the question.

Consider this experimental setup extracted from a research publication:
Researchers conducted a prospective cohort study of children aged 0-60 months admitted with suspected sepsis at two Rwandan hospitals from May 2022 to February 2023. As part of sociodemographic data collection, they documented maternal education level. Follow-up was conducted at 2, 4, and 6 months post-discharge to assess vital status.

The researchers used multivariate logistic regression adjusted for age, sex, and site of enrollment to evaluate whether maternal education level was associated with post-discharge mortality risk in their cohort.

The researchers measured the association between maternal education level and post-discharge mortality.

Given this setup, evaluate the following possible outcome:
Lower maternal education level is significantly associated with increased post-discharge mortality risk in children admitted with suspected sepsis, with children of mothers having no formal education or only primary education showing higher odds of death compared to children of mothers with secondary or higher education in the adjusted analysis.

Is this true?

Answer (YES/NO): NO